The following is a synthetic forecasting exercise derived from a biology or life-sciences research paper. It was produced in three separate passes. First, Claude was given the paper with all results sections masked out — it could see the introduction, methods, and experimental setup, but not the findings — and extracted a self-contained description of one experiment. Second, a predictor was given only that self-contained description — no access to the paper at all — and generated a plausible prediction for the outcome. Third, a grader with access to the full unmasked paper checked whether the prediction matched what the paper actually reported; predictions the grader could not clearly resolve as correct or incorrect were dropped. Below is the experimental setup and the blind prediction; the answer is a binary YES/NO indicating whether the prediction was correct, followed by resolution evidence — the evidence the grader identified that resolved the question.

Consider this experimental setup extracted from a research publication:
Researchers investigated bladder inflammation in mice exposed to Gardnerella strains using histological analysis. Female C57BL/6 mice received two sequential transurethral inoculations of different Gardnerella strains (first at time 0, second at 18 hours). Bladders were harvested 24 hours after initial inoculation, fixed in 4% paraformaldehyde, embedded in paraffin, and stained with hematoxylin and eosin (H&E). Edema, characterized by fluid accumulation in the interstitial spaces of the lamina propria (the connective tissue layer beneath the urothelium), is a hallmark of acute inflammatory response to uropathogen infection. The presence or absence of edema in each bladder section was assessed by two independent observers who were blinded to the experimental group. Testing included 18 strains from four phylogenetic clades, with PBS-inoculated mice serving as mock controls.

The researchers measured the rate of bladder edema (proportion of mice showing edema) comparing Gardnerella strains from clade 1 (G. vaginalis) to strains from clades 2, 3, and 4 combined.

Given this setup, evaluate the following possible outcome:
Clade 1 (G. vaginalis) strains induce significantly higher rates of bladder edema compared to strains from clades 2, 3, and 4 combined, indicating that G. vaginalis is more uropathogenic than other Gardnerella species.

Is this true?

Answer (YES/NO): NO